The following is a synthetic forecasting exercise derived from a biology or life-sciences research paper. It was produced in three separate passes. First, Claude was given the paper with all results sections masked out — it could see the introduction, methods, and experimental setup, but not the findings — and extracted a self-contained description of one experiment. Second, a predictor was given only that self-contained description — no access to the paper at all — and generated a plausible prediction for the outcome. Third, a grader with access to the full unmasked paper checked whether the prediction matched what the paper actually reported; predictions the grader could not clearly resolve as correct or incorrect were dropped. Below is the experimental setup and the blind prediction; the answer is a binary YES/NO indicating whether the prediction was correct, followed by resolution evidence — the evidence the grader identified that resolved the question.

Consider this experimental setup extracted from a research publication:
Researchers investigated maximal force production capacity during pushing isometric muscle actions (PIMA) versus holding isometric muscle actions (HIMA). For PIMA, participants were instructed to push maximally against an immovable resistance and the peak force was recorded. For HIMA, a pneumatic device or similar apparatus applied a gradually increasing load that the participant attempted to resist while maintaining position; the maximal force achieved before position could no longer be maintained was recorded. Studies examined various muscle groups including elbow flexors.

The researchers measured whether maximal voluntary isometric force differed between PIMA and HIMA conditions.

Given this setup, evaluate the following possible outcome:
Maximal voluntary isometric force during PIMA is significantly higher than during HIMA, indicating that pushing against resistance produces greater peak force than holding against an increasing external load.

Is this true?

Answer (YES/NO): YES